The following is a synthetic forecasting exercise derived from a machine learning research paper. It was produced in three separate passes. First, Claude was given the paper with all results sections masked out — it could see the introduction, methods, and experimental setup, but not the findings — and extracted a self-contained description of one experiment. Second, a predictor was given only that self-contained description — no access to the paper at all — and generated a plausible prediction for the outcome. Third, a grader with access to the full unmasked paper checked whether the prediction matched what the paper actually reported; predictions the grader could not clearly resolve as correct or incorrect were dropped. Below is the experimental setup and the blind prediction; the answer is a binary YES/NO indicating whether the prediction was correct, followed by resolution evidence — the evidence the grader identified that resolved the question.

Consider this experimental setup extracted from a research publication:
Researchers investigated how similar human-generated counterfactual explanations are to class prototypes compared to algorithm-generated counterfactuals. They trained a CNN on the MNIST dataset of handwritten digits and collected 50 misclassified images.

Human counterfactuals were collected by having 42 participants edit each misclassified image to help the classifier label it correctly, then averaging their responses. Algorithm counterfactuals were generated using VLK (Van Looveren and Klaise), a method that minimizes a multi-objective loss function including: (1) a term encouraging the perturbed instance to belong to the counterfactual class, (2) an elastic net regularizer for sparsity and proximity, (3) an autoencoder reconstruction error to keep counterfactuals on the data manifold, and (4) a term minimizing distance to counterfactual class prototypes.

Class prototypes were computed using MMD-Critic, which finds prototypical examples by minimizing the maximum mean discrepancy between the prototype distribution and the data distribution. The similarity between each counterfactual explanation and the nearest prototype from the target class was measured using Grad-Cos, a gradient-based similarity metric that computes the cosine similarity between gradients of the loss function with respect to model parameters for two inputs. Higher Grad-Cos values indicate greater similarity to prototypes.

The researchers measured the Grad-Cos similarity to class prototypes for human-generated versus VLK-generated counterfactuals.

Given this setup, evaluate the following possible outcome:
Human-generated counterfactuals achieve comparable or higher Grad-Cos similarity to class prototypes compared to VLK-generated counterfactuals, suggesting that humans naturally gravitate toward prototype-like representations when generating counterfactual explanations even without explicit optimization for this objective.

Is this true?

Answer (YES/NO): YES